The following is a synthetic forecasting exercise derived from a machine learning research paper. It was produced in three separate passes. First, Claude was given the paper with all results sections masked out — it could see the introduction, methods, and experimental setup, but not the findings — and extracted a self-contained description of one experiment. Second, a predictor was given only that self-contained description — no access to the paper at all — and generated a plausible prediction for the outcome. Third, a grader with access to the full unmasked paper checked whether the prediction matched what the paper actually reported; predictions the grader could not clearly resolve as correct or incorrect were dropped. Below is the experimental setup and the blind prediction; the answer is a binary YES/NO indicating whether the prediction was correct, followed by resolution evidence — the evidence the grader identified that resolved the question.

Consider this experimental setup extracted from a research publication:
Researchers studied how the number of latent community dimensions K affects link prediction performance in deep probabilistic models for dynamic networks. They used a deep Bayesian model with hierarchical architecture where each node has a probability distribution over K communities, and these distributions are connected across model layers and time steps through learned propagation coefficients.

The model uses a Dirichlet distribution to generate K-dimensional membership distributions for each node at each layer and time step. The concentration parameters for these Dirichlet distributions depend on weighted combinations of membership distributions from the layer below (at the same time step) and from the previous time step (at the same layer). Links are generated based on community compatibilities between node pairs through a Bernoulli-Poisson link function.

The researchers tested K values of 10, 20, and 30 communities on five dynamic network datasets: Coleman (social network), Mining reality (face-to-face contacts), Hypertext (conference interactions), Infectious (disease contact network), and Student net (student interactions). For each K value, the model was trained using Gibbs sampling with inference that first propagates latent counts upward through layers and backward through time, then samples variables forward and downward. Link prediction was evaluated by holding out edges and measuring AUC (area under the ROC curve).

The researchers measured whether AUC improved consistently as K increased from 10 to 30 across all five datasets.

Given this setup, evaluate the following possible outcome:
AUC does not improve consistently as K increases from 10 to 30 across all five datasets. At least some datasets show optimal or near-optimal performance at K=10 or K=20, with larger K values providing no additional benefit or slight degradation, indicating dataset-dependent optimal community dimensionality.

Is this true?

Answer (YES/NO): NO